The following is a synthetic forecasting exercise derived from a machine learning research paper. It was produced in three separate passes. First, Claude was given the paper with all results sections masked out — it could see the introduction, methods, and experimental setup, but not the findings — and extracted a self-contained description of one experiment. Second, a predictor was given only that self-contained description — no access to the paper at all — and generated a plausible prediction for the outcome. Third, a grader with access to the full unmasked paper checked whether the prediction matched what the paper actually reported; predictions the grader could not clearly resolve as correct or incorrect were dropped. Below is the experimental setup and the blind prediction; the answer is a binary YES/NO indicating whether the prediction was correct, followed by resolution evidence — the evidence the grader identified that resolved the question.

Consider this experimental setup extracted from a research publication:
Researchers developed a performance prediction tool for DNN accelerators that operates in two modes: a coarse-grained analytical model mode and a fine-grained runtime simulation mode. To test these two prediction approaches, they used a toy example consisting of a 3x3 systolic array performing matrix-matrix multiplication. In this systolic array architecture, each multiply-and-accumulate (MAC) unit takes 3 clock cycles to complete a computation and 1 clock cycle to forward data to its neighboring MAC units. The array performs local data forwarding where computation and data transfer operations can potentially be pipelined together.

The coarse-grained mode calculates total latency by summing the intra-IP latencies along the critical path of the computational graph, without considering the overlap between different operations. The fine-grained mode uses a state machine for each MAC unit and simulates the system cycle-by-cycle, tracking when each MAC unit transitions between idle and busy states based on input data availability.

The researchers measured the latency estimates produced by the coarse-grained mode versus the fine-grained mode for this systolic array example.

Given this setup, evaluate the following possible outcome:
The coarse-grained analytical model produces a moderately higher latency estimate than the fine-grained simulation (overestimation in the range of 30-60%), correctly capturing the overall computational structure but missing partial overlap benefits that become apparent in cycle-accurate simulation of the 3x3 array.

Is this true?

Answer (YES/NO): NO